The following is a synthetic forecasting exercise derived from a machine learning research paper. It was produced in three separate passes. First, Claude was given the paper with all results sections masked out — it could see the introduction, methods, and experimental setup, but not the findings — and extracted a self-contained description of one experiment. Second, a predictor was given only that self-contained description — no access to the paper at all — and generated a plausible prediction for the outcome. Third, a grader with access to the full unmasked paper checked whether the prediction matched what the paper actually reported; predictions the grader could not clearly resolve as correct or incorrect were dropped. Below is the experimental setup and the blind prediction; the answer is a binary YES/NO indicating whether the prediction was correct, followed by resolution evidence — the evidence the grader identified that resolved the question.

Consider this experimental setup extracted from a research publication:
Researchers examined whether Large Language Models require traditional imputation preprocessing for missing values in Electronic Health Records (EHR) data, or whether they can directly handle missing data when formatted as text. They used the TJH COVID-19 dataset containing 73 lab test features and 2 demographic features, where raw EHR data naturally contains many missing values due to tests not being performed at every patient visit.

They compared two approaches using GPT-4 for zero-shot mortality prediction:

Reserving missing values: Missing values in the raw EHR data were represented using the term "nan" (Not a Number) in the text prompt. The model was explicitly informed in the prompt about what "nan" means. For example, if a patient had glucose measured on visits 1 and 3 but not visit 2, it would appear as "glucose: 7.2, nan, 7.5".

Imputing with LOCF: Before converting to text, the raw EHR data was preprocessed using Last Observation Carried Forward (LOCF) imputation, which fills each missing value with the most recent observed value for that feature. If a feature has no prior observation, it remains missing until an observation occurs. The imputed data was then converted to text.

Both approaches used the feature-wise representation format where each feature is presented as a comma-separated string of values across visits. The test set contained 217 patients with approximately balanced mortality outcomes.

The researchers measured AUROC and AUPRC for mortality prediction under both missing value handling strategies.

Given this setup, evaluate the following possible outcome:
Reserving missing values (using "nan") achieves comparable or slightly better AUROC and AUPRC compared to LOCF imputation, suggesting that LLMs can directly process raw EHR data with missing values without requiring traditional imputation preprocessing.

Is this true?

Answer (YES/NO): NO